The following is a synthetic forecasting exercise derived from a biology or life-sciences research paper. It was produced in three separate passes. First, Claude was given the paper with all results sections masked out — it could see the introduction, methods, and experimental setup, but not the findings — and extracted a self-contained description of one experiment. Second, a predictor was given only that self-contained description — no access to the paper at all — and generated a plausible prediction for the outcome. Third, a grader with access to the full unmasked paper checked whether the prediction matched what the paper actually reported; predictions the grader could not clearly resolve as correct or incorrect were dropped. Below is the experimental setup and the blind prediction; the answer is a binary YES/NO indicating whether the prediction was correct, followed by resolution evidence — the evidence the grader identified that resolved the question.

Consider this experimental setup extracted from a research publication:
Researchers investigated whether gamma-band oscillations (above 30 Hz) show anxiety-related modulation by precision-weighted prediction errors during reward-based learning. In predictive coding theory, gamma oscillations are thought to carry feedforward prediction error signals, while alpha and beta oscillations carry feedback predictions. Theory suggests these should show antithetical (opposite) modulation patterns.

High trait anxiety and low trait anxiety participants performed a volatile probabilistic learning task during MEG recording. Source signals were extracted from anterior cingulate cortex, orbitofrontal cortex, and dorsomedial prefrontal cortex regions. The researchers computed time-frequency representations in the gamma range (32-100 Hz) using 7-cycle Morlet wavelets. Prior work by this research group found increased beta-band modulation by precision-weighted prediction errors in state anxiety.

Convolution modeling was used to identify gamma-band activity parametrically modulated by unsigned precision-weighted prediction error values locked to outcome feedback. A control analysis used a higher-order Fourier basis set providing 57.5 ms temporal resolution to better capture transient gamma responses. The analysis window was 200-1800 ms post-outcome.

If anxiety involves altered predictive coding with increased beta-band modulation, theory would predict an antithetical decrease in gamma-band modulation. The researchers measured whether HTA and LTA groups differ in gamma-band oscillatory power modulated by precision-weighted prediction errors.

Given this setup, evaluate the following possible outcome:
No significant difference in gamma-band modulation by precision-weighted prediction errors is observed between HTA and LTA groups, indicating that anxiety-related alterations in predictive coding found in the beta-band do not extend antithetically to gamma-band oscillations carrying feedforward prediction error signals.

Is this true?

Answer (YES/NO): NO